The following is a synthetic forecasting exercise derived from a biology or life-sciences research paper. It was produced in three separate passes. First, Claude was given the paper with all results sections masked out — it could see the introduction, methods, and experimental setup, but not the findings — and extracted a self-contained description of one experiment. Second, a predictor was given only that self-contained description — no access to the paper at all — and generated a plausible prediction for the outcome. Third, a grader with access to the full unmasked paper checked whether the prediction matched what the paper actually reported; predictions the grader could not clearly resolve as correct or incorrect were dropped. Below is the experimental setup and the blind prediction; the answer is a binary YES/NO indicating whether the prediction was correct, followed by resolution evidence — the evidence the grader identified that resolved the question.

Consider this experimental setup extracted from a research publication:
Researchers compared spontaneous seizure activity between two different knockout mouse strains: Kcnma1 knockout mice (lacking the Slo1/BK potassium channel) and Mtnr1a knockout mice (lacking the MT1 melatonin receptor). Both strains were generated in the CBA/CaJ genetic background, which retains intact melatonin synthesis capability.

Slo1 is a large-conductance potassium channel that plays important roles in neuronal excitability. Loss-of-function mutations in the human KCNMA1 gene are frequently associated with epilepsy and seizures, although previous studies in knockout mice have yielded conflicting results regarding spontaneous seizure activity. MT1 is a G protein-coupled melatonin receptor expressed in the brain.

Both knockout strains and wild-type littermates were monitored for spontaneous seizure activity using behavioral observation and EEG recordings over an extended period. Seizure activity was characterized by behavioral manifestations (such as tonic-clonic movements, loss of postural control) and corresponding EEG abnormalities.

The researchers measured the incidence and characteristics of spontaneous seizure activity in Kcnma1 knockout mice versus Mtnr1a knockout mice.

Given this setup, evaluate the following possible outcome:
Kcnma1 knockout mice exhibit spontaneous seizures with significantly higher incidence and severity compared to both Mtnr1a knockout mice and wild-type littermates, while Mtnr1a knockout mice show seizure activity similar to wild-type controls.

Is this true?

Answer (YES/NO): YES